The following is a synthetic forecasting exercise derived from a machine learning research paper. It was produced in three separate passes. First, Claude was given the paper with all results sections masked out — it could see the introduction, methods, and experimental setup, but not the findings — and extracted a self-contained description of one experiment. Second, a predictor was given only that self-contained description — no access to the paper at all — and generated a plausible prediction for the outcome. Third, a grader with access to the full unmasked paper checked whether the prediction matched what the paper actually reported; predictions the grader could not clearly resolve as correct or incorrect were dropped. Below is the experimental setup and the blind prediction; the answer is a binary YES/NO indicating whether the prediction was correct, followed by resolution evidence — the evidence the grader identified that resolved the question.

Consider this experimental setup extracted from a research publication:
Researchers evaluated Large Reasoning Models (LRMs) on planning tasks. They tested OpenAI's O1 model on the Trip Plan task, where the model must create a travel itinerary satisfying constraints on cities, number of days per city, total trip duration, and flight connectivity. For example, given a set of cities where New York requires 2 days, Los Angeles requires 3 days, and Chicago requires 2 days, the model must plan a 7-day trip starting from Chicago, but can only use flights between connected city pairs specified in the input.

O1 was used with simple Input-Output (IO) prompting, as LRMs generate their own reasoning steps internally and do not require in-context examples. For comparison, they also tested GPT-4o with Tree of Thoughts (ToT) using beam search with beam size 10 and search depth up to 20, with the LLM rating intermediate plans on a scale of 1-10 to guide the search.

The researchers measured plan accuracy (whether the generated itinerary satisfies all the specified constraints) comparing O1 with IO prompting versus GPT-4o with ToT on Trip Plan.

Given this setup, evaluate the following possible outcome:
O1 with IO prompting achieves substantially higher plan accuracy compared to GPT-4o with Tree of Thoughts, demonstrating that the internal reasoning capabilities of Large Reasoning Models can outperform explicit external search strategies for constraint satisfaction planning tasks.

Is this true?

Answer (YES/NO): YES